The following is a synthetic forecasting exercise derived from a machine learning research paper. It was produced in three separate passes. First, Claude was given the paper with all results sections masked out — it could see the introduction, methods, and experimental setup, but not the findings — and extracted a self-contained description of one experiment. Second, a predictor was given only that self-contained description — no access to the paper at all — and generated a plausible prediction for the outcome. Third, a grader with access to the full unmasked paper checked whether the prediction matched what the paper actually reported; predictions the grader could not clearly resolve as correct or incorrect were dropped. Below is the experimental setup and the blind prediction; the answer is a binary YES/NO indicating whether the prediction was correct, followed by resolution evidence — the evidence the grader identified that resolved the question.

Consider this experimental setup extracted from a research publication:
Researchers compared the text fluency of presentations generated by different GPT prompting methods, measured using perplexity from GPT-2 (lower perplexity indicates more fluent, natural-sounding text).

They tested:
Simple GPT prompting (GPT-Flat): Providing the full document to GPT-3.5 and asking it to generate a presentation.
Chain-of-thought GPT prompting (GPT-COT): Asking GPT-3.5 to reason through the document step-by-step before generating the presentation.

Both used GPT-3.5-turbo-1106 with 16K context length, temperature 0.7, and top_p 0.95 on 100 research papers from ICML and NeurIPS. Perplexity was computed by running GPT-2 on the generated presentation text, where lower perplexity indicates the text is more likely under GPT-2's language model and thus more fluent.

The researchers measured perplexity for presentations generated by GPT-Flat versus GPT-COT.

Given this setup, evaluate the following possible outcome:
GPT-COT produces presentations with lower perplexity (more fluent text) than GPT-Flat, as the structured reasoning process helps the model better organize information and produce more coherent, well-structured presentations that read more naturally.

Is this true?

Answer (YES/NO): YES